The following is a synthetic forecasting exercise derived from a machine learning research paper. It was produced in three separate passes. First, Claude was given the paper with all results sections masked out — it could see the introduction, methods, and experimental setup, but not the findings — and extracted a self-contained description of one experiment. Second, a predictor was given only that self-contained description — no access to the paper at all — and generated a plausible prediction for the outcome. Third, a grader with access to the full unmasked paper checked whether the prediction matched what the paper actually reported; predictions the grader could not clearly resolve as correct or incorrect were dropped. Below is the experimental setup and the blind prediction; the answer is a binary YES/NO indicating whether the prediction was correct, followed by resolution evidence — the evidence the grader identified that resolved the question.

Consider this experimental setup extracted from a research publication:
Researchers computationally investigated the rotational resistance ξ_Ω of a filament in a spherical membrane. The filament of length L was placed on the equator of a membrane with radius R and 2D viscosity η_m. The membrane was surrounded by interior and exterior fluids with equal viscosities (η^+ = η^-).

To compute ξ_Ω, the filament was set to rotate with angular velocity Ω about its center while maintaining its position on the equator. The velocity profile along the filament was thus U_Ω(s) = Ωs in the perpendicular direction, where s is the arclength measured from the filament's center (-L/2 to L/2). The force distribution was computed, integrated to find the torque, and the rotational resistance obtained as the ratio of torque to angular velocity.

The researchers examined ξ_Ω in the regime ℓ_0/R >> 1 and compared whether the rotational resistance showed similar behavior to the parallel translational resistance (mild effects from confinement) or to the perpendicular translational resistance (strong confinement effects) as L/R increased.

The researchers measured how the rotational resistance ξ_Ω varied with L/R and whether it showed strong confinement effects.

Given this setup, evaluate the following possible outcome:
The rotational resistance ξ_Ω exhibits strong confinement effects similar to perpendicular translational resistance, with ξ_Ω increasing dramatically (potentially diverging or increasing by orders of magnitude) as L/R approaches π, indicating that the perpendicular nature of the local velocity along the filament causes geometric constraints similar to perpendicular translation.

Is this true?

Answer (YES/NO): NO